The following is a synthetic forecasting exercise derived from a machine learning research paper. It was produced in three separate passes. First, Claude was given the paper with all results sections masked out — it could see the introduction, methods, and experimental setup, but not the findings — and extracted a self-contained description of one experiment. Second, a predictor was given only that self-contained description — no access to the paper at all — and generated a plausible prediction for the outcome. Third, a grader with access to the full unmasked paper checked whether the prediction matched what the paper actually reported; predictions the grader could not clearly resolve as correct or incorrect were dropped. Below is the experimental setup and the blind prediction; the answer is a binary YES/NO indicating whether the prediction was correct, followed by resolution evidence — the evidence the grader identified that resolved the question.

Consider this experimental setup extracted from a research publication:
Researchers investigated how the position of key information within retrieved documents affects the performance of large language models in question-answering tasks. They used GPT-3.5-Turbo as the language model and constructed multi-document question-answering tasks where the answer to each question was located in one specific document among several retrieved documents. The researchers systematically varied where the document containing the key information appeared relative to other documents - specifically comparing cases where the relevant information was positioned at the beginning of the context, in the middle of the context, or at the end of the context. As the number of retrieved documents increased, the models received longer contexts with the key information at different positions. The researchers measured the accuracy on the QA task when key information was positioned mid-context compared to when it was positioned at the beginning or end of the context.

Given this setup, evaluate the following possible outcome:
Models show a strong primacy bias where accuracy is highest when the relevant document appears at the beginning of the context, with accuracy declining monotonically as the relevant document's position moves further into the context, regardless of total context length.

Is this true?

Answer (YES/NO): NO